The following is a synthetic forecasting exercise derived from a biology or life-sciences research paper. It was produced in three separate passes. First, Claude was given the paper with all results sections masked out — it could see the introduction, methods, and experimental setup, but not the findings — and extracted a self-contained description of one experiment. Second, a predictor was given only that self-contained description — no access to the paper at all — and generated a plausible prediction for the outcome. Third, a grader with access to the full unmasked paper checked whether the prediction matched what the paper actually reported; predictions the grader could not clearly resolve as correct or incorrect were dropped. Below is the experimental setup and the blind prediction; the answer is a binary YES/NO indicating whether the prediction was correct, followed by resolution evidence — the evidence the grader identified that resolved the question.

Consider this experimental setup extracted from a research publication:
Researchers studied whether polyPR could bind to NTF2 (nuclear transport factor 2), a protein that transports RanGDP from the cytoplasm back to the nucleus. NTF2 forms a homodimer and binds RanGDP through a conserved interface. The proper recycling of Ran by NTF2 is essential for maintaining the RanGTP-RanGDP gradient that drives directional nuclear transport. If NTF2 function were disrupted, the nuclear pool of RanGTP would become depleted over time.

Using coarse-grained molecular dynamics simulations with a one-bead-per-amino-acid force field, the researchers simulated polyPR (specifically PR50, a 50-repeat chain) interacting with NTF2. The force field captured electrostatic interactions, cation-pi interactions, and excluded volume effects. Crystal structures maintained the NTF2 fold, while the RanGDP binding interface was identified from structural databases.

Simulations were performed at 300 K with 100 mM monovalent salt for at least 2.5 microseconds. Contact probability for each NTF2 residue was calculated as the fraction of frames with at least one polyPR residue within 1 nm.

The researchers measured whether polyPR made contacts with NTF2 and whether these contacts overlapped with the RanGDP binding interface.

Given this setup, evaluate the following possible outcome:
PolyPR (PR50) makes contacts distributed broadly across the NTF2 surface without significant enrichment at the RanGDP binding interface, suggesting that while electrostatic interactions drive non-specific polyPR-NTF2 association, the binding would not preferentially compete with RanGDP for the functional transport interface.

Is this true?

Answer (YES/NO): NO